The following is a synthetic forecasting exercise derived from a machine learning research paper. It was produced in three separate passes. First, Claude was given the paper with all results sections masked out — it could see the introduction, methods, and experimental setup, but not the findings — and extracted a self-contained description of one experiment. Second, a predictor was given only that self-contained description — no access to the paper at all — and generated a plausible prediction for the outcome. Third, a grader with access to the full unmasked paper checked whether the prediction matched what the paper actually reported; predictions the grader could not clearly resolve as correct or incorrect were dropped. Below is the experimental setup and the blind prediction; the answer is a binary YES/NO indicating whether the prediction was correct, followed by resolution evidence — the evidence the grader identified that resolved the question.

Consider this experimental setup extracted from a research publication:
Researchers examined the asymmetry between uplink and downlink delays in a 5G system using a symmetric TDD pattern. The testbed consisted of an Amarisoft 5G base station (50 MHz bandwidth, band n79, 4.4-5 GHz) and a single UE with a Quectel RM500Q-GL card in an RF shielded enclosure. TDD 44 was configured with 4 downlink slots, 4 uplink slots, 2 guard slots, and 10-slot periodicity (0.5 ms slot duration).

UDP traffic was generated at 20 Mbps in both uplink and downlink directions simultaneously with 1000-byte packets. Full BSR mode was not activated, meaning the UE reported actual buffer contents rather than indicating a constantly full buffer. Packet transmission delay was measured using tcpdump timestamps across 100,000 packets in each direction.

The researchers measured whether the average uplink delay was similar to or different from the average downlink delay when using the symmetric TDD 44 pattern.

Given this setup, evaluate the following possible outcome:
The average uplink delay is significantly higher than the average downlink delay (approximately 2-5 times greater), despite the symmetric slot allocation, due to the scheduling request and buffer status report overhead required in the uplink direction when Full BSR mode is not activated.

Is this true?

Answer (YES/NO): YES